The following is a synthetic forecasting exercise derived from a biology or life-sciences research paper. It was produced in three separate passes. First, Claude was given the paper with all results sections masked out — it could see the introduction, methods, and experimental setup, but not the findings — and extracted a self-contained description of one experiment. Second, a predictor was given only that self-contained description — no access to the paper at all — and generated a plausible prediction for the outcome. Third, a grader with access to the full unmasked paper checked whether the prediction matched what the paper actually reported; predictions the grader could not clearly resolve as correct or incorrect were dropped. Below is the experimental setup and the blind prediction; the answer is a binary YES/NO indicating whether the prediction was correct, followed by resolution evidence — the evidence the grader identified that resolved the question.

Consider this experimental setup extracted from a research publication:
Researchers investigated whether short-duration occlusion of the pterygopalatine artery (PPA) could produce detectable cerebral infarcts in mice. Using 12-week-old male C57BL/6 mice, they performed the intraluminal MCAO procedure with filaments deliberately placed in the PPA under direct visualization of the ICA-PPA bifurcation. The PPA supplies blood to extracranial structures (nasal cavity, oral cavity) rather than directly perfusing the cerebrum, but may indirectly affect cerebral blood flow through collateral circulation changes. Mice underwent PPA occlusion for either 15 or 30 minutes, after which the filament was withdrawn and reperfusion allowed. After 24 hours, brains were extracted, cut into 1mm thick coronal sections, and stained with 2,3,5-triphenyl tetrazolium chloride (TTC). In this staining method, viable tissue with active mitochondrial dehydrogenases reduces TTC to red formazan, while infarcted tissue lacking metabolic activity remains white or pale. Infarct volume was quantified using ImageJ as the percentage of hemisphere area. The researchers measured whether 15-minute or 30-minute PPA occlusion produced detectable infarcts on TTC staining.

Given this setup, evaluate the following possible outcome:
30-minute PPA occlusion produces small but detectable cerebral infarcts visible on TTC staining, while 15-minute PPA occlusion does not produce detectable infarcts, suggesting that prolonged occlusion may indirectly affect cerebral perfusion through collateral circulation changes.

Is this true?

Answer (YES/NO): NO